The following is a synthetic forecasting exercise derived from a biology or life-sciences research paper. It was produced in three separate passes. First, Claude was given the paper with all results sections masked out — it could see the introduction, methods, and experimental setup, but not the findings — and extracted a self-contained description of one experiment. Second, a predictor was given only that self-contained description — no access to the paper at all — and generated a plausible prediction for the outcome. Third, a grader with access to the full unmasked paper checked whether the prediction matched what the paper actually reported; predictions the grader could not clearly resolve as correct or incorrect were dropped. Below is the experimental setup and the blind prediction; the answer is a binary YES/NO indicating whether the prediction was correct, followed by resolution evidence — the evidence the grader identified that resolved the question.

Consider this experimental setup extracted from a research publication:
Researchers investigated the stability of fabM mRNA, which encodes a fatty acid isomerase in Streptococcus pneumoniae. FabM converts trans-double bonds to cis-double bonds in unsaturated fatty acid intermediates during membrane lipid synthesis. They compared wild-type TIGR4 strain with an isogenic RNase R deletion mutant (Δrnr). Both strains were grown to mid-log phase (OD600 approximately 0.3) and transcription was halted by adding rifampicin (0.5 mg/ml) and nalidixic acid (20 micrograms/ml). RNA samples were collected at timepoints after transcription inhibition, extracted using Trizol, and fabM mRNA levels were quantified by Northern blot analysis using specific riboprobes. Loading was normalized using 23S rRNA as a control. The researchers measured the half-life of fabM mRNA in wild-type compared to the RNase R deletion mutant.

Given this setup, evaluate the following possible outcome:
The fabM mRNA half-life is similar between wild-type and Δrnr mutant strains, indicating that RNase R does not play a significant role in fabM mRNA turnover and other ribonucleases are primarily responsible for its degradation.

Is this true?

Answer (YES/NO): YES